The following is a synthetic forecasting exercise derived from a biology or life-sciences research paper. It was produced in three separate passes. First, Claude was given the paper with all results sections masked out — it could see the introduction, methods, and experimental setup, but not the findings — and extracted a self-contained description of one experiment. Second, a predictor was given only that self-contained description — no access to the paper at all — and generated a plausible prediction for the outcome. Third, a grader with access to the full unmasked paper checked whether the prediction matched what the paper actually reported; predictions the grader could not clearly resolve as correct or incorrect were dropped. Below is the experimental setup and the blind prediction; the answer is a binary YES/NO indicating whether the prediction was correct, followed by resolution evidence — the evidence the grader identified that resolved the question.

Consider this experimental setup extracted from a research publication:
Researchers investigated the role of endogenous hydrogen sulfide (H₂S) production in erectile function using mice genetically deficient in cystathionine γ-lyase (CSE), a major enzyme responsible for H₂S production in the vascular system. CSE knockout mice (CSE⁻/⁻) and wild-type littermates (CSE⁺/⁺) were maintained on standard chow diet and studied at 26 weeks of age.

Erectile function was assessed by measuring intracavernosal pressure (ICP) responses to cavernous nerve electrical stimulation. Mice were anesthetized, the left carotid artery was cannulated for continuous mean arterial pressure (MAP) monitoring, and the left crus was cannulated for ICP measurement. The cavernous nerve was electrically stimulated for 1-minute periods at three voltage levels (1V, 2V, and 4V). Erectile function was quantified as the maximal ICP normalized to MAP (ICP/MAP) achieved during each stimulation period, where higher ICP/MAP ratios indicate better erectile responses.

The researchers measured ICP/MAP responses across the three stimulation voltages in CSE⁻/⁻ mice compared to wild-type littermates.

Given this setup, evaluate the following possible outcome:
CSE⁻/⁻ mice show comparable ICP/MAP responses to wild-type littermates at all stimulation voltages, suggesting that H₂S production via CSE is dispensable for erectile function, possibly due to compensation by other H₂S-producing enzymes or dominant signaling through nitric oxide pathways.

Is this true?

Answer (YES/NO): NO